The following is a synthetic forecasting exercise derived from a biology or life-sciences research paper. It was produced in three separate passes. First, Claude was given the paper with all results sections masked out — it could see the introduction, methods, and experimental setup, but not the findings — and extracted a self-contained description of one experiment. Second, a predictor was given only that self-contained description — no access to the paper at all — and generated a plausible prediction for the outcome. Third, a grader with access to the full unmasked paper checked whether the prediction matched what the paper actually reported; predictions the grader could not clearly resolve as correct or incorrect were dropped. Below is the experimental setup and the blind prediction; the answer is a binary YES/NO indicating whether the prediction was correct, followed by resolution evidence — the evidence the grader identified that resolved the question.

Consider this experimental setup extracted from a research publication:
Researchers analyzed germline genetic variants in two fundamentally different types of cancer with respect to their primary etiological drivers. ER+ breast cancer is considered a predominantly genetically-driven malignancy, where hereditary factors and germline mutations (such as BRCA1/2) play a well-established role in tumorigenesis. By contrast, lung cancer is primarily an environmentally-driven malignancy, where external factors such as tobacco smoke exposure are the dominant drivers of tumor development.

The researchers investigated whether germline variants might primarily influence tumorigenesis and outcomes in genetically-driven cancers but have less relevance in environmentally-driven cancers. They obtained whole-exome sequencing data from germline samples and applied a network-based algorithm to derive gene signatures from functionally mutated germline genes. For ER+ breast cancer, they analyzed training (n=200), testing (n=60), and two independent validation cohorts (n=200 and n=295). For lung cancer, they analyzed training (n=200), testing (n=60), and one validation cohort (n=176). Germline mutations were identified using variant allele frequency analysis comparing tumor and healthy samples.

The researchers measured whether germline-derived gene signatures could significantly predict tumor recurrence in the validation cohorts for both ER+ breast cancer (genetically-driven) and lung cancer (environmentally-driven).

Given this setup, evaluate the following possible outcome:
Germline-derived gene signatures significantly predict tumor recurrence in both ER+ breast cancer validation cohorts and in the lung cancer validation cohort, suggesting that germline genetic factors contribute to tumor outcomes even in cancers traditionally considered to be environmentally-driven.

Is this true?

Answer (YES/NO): YES